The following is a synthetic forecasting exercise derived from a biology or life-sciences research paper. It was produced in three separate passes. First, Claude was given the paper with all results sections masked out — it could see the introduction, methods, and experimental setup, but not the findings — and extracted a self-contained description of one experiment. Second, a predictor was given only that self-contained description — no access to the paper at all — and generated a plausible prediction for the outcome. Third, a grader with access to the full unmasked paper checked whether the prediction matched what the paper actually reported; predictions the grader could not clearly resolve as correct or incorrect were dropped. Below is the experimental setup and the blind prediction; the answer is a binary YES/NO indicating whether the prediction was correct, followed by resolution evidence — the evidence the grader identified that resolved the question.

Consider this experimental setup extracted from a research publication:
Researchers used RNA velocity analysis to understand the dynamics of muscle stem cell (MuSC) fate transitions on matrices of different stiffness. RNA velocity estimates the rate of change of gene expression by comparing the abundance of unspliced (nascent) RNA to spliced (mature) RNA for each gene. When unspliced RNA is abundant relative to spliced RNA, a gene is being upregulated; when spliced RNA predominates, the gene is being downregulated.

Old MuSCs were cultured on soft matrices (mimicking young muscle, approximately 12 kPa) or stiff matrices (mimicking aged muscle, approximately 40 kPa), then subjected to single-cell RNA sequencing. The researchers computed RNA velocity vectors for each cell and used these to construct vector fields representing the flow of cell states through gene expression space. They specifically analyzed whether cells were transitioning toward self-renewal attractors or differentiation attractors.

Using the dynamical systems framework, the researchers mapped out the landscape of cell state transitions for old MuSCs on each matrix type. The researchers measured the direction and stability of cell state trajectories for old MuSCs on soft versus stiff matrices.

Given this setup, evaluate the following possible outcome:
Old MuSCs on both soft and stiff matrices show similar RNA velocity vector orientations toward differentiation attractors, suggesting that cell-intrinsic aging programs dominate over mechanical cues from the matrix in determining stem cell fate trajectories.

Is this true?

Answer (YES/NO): NO